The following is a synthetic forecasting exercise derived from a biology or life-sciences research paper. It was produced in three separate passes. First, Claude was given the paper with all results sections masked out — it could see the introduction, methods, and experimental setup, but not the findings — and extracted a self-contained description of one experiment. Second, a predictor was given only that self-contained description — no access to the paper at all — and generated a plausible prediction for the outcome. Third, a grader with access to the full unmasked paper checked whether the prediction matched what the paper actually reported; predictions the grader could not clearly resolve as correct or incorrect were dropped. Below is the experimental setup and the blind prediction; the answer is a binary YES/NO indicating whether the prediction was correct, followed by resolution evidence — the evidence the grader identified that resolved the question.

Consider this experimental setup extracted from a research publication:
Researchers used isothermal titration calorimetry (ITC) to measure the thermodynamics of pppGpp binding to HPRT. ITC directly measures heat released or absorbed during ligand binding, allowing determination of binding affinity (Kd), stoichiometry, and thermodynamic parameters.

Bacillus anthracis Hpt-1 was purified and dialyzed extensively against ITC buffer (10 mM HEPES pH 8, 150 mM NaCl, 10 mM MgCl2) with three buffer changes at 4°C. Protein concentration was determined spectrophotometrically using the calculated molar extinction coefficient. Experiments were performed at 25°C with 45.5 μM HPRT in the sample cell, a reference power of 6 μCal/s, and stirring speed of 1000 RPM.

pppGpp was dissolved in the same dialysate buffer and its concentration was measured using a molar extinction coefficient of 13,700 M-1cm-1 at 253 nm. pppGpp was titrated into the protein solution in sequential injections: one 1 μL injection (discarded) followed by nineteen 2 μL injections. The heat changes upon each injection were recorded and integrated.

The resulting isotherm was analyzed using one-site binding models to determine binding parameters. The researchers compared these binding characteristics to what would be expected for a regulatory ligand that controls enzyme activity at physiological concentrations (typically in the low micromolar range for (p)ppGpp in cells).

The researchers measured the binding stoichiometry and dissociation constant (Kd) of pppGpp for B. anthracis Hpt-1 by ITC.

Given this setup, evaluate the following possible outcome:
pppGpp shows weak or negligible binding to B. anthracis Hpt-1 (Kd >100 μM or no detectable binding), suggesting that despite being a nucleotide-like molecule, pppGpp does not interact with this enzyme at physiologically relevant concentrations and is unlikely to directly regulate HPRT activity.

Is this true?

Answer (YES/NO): NO